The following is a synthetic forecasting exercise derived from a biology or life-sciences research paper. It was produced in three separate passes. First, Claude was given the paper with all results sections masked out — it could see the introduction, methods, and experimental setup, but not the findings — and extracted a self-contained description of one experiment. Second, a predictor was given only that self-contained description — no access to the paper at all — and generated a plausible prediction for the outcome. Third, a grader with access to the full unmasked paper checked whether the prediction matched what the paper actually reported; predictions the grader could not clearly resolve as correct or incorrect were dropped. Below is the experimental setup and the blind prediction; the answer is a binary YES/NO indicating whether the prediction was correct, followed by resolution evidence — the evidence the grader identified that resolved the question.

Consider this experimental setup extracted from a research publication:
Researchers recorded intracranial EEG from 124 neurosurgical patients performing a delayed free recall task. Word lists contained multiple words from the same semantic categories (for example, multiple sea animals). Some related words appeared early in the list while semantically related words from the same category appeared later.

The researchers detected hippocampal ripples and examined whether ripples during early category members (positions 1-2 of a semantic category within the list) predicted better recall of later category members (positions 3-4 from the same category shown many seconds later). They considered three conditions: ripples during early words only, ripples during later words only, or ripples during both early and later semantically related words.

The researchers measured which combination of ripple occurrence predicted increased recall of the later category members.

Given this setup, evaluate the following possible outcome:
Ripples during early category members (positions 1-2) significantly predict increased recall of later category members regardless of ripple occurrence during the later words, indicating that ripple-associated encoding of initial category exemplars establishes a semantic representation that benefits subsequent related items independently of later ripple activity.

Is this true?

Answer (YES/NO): NO